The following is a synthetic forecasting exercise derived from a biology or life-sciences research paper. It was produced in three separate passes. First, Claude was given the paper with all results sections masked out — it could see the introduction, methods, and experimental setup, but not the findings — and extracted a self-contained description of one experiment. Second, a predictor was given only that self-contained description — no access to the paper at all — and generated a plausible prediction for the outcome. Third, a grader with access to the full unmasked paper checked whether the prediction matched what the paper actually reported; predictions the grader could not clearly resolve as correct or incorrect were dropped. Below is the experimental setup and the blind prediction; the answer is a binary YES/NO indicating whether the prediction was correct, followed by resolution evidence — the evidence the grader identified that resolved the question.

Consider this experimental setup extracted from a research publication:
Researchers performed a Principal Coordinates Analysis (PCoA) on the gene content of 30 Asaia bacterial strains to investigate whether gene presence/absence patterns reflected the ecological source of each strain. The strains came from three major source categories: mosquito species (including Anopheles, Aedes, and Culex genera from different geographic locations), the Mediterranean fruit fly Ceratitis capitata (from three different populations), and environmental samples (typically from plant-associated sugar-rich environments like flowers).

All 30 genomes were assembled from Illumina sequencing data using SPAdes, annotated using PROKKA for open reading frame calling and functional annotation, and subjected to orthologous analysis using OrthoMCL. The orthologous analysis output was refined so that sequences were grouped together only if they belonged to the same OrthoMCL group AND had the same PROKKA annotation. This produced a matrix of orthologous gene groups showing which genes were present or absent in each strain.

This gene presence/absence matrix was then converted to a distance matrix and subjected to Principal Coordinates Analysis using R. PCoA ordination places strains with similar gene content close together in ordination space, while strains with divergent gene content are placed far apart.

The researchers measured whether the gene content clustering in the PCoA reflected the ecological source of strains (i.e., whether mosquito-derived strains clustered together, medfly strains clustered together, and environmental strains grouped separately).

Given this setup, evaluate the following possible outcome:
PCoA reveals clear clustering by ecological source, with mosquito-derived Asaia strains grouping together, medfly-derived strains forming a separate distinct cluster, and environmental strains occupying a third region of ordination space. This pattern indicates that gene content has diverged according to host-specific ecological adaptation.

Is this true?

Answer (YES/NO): NO